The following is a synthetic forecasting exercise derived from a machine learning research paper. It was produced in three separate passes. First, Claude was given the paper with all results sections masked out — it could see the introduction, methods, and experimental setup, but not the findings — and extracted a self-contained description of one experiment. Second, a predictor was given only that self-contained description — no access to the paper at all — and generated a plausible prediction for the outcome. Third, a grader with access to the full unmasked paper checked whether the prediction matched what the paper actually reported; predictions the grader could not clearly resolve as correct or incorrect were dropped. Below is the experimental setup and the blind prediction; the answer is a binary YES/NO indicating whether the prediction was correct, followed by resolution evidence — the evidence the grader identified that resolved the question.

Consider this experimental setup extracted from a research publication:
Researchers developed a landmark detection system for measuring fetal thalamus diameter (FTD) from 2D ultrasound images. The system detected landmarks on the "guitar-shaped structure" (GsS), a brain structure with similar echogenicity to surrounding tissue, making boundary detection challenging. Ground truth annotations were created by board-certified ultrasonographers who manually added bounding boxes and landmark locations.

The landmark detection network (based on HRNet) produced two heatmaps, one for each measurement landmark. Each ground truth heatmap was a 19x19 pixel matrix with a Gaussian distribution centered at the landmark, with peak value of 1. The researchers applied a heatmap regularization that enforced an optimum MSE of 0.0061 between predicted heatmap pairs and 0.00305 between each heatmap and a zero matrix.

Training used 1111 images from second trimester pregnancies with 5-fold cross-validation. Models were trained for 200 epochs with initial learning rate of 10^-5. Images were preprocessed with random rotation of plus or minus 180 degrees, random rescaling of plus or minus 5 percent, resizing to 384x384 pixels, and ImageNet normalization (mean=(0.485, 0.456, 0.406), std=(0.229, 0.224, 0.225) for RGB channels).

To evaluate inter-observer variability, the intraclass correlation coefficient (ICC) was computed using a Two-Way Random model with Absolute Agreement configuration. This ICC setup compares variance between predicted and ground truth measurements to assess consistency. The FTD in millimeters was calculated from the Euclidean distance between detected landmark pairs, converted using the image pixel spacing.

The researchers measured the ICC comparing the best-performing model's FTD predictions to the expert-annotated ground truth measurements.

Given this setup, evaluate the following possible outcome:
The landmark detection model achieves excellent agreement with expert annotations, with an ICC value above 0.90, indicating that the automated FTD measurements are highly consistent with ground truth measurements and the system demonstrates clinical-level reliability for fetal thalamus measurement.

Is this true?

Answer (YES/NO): NO